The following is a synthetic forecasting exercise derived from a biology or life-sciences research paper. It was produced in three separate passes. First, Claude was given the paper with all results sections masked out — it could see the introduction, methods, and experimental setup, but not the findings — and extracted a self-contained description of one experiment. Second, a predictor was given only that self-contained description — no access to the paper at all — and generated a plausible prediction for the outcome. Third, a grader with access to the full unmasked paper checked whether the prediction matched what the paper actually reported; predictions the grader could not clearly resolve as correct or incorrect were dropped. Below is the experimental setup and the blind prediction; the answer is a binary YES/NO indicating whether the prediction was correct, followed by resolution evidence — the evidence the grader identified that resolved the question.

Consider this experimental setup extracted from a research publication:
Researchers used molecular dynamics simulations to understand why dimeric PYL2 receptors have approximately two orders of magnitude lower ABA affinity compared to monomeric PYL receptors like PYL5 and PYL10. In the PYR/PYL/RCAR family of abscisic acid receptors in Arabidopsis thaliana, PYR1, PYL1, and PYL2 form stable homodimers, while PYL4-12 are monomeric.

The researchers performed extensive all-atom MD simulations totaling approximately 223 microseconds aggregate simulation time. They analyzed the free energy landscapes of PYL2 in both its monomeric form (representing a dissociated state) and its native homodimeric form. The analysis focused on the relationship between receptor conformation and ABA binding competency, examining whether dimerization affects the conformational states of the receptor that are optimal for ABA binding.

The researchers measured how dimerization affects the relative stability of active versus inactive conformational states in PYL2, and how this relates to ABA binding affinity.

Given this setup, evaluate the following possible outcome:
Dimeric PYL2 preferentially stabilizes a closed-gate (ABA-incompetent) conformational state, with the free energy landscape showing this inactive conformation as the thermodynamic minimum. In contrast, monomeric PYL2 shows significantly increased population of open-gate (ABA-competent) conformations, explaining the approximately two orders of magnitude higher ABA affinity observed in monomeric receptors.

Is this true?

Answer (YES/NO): NO